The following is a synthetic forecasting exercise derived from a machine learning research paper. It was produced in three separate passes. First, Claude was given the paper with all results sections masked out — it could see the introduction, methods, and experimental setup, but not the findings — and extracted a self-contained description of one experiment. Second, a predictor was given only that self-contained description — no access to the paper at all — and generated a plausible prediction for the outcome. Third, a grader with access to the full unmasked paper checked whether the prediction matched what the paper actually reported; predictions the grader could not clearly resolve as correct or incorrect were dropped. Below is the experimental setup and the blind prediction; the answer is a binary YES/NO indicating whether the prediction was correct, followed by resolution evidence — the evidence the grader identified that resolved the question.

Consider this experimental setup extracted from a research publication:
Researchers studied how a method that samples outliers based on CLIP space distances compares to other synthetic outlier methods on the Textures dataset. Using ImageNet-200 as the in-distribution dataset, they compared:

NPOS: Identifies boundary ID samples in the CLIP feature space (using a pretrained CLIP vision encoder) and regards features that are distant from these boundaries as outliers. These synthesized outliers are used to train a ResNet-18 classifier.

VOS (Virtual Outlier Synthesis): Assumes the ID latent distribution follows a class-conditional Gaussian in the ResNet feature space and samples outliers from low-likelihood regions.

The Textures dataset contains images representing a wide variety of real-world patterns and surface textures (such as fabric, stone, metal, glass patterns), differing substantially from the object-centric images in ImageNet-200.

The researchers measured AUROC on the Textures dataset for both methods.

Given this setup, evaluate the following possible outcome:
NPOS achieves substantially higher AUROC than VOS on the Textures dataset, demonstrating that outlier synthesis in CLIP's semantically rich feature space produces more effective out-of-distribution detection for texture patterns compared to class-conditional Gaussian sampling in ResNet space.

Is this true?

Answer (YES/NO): YES